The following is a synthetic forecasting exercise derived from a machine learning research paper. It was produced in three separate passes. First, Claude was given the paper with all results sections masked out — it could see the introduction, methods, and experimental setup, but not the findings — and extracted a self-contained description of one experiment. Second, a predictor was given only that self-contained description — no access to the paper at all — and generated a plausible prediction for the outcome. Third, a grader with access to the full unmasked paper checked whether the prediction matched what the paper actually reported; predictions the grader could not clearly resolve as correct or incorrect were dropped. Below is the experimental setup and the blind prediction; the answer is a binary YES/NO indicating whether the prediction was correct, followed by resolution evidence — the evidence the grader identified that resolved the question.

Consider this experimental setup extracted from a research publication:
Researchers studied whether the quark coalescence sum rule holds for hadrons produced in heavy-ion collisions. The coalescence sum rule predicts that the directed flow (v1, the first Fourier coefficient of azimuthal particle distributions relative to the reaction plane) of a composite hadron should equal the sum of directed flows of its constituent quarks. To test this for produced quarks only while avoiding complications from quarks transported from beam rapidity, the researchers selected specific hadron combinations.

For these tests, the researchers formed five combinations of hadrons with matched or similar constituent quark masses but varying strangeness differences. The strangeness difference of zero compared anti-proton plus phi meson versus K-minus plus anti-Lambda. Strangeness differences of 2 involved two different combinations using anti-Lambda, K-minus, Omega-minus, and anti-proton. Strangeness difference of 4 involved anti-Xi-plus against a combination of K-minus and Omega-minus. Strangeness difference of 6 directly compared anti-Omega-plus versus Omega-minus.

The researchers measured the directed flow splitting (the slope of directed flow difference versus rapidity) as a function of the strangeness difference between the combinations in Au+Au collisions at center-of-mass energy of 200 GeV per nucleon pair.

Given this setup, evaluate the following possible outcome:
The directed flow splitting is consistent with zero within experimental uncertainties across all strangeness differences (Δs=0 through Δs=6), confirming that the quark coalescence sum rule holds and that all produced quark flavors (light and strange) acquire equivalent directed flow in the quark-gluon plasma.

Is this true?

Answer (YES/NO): NO